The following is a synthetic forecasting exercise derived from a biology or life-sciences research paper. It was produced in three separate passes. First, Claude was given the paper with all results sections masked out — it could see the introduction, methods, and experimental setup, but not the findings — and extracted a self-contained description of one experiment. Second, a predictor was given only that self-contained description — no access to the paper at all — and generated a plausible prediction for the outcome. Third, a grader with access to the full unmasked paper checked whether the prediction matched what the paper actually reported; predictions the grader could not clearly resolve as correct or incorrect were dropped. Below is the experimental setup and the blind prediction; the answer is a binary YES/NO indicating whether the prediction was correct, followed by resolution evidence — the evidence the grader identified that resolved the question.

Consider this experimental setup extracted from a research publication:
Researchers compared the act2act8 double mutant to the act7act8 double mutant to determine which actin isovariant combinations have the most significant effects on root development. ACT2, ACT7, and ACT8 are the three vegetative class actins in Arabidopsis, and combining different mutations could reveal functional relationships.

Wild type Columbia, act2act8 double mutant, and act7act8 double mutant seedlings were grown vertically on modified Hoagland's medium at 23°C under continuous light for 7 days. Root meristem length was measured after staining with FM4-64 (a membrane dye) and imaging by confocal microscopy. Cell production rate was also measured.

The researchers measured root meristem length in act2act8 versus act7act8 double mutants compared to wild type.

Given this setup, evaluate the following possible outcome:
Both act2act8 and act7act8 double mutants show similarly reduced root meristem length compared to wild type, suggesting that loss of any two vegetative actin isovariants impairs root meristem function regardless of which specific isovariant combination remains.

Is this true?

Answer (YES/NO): NO